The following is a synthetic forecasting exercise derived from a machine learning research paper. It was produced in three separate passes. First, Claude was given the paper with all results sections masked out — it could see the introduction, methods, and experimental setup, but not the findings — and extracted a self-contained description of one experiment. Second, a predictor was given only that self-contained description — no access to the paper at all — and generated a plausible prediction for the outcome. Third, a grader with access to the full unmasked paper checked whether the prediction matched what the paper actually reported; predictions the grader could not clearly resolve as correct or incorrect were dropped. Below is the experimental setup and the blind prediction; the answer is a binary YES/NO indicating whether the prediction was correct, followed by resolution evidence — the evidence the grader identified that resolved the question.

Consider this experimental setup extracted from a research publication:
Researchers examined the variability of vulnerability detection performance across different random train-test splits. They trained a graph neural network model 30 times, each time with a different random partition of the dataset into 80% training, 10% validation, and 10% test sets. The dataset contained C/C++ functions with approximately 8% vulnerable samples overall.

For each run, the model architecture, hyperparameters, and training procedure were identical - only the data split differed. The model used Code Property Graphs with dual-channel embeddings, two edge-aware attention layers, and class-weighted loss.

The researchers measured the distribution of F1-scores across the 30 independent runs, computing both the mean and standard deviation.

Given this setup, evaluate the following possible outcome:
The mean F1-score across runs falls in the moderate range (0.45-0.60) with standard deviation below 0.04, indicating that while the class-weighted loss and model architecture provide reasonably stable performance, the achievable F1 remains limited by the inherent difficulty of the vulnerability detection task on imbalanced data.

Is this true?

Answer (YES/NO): YES